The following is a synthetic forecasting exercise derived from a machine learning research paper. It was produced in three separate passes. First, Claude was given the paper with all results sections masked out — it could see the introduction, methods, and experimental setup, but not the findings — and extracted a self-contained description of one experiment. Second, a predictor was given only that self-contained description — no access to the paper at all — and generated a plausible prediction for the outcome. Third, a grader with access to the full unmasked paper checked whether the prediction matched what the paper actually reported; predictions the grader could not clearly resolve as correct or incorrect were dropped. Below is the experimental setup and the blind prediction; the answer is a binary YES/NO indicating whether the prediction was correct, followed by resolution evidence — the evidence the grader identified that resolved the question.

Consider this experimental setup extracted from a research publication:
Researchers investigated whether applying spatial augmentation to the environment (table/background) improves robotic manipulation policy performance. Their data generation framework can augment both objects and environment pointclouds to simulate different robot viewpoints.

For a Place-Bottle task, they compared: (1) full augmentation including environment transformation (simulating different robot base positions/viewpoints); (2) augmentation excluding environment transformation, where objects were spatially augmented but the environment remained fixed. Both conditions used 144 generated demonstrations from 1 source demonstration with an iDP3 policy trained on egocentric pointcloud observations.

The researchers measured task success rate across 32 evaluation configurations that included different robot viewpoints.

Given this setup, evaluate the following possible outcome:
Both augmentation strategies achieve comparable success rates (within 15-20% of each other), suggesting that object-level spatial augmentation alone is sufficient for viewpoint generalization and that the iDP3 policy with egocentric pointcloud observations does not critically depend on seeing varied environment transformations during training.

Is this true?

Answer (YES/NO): NO